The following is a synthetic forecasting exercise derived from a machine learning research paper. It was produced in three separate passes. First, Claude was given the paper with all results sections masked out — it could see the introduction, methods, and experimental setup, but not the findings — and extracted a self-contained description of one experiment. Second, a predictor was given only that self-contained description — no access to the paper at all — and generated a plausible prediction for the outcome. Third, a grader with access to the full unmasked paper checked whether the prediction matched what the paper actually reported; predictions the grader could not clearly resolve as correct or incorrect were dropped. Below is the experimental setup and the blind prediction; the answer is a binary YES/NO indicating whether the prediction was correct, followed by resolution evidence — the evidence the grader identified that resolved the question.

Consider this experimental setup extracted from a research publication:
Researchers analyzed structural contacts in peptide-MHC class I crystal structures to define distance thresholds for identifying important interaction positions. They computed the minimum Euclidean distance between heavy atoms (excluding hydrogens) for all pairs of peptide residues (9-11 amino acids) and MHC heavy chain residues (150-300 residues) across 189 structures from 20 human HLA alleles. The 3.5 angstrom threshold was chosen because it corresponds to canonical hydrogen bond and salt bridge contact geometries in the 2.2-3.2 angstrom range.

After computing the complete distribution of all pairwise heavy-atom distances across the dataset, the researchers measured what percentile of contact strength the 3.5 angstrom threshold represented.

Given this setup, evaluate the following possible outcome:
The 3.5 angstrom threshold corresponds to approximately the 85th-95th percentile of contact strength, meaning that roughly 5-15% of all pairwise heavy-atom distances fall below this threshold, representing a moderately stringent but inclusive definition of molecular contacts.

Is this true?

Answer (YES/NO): NO